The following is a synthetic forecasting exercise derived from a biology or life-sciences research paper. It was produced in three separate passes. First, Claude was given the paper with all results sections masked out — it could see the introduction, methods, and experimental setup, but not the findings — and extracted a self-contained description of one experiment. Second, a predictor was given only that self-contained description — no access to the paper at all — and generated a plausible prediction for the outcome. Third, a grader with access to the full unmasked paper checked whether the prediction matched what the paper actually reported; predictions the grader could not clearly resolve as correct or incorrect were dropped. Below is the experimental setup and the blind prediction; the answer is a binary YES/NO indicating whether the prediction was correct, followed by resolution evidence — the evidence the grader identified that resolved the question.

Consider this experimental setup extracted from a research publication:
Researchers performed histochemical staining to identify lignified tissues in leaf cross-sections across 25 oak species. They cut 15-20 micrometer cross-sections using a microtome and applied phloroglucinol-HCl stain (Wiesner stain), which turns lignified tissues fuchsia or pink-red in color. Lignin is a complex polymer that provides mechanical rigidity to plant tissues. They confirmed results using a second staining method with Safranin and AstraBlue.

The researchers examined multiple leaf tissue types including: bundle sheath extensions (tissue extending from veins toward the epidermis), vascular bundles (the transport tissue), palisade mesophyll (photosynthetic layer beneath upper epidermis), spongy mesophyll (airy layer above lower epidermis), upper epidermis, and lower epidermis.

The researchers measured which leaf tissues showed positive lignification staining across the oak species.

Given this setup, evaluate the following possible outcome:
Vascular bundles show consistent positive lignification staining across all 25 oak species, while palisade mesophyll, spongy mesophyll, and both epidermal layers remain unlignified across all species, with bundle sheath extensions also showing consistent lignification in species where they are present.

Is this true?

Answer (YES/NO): NO